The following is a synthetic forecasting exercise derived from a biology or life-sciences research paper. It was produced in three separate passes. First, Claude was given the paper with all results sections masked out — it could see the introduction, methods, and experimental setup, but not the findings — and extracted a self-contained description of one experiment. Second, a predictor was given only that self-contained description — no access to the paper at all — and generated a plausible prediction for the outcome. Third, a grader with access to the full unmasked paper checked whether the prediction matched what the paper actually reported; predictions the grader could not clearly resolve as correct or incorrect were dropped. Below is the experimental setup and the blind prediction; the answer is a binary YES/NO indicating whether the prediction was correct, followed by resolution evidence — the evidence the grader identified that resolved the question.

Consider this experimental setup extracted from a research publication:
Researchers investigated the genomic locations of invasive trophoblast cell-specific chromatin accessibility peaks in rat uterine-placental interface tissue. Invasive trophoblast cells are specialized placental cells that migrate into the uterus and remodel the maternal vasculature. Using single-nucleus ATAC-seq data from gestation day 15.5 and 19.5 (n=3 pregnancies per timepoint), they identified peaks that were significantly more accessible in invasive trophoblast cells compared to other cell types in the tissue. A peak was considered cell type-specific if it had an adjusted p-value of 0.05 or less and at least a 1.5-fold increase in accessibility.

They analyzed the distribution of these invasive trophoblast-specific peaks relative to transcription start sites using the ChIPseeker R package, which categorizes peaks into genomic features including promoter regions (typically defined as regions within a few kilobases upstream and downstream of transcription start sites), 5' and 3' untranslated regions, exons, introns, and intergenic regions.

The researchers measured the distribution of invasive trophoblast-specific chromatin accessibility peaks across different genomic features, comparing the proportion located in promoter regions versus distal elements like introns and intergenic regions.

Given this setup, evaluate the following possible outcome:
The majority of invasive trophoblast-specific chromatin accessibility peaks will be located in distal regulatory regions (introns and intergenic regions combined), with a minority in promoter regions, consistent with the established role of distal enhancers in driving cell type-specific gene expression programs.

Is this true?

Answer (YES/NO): YES